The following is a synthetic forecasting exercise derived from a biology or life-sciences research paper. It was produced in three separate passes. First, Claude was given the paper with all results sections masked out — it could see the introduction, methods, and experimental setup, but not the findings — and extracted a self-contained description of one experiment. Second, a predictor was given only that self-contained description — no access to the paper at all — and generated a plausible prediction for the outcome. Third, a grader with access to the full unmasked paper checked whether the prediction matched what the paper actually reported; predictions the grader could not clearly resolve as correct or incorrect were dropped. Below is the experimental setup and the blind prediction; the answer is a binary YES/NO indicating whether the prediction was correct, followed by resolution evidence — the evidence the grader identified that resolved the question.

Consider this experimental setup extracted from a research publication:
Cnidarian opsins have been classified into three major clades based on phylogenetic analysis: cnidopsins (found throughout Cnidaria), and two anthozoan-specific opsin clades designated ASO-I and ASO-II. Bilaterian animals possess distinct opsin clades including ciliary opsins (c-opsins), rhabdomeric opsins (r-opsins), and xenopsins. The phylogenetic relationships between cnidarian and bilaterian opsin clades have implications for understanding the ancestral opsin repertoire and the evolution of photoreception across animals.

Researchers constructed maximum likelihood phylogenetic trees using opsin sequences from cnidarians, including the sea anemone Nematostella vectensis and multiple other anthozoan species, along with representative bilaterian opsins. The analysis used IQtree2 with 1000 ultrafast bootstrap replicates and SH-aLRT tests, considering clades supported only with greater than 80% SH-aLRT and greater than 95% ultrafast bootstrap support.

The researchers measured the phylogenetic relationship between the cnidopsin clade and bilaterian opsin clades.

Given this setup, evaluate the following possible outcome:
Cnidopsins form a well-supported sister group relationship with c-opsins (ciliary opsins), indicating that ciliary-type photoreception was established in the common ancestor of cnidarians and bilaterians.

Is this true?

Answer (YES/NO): NO